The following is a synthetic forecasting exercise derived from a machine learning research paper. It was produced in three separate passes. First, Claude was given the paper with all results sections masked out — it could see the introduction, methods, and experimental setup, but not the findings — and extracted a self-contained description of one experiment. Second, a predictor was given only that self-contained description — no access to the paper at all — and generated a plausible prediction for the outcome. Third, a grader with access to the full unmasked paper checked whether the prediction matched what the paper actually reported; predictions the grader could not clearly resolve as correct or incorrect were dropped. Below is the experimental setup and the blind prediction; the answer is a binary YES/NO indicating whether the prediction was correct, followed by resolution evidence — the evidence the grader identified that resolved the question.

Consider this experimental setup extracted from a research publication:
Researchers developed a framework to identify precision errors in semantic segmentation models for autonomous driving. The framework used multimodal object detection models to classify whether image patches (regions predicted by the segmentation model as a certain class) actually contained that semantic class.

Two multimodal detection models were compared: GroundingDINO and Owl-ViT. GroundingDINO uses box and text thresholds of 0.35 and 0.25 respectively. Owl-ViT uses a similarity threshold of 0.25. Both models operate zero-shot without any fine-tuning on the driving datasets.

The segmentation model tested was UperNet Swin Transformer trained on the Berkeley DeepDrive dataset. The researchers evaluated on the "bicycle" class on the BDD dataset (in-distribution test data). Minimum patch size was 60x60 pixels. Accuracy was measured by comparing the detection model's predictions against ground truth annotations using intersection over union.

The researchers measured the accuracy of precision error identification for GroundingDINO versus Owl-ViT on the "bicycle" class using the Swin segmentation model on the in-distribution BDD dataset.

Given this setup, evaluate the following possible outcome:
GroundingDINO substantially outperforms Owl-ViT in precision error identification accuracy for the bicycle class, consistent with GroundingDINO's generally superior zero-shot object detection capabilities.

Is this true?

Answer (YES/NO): NO